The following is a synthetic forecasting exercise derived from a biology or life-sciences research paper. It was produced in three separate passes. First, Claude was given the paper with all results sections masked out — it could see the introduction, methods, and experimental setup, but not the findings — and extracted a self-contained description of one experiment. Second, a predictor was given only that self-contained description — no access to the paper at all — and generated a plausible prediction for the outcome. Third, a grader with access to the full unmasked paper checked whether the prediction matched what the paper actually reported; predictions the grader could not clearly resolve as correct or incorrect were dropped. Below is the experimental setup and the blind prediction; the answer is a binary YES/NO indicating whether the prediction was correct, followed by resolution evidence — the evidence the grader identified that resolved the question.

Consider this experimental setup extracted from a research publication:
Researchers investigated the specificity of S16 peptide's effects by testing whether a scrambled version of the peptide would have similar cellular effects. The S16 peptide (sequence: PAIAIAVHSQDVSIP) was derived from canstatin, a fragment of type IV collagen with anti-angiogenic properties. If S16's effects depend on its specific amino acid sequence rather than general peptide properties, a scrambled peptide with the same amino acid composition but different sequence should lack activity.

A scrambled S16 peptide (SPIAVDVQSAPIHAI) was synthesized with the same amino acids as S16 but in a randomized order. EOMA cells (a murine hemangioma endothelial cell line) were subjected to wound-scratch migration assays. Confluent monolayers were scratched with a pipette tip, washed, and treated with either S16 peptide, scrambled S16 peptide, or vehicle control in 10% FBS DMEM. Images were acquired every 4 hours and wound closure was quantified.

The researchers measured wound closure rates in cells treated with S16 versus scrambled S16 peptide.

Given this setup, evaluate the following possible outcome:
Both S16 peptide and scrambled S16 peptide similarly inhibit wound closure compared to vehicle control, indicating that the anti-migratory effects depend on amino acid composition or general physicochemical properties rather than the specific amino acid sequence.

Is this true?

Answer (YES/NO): NO